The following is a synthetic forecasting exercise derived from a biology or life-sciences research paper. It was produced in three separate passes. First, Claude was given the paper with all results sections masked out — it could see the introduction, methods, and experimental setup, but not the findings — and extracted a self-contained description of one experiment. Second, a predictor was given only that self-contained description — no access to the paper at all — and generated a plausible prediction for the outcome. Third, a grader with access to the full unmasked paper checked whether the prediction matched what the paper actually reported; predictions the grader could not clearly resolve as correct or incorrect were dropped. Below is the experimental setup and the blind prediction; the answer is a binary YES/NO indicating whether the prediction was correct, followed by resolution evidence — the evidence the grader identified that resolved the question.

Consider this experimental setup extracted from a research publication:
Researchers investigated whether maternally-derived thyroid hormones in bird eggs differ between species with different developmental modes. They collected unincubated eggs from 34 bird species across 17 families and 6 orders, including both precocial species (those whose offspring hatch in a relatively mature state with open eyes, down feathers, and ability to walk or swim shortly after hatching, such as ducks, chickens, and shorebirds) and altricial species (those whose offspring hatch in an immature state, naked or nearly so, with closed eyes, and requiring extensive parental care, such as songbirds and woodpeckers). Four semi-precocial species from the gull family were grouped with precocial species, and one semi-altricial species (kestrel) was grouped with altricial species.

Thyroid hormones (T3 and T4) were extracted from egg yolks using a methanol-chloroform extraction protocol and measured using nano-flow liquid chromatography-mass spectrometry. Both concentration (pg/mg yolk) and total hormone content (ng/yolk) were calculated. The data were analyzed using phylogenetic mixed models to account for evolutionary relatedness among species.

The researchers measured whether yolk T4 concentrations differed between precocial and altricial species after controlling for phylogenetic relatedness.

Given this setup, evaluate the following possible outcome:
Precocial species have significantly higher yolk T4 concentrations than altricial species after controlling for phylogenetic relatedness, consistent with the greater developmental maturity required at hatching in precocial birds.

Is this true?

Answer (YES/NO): NO